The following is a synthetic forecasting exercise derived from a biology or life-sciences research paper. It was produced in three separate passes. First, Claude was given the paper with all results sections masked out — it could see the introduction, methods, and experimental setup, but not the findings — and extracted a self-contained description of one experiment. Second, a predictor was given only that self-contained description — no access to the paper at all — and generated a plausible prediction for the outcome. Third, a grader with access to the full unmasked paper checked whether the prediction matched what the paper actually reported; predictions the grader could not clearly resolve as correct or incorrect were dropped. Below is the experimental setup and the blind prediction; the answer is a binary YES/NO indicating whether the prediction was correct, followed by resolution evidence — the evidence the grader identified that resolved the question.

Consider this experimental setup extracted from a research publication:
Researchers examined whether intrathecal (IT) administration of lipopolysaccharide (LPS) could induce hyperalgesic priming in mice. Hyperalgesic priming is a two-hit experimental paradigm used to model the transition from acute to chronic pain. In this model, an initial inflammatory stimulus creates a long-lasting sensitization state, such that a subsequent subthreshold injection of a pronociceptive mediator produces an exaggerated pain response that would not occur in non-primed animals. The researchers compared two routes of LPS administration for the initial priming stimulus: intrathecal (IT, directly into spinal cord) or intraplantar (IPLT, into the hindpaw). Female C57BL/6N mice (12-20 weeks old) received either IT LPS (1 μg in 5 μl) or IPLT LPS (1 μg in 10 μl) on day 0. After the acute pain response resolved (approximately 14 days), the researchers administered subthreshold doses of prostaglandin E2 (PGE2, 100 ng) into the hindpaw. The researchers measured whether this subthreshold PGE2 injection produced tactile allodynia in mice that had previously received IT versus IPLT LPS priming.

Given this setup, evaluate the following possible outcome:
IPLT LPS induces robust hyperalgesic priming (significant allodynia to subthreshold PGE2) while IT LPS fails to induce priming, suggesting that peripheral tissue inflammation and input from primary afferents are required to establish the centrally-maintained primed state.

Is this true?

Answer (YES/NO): YES